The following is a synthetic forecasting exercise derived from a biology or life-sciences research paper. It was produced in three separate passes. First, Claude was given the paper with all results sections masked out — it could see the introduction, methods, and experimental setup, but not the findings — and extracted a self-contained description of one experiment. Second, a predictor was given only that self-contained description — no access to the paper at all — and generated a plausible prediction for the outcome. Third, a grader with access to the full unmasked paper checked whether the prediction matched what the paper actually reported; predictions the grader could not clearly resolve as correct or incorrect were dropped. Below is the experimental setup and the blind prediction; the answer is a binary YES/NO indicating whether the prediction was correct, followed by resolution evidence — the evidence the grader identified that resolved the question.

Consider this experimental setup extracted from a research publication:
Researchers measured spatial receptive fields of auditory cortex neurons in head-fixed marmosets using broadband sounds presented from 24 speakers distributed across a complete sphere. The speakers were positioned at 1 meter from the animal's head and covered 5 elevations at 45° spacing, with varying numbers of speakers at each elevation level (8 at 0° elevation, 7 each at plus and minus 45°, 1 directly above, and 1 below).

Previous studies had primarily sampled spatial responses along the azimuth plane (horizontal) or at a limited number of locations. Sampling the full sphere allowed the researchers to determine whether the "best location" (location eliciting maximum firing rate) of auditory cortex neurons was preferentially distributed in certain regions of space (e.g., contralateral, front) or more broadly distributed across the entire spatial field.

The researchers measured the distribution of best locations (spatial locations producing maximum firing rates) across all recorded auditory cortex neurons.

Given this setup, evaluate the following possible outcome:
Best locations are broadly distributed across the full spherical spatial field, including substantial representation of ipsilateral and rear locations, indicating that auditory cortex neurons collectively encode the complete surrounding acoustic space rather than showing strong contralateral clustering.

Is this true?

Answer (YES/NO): YES